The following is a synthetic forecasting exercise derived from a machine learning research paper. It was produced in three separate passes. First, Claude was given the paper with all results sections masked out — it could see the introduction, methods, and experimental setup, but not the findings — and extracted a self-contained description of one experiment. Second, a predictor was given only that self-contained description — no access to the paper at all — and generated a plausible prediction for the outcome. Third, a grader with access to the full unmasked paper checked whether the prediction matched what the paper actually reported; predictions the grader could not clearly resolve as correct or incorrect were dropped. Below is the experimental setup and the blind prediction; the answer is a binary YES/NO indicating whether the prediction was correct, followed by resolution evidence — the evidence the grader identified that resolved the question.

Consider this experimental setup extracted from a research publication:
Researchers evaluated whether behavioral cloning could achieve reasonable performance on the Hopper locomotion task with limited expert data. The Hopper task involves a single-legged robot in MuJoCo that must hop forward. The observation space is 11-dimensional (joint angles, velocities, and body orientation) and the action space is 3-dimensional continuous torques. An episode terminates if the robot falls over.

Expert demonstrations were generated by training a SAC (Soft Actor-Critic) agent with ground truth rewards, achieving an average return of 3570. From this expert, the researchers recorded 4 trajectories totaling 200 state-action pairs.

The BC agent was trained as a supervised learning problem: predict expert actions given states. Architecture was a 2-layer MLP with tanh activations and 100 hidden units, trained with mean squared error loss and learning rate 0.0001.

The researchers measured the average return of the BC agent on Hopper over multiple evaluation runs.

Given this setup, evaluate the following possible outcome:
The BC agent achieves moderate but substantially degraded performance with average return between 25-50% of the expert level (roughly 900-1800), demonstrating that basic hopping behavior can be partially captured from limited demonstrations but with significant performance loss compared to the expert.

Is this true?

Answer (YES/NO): NO